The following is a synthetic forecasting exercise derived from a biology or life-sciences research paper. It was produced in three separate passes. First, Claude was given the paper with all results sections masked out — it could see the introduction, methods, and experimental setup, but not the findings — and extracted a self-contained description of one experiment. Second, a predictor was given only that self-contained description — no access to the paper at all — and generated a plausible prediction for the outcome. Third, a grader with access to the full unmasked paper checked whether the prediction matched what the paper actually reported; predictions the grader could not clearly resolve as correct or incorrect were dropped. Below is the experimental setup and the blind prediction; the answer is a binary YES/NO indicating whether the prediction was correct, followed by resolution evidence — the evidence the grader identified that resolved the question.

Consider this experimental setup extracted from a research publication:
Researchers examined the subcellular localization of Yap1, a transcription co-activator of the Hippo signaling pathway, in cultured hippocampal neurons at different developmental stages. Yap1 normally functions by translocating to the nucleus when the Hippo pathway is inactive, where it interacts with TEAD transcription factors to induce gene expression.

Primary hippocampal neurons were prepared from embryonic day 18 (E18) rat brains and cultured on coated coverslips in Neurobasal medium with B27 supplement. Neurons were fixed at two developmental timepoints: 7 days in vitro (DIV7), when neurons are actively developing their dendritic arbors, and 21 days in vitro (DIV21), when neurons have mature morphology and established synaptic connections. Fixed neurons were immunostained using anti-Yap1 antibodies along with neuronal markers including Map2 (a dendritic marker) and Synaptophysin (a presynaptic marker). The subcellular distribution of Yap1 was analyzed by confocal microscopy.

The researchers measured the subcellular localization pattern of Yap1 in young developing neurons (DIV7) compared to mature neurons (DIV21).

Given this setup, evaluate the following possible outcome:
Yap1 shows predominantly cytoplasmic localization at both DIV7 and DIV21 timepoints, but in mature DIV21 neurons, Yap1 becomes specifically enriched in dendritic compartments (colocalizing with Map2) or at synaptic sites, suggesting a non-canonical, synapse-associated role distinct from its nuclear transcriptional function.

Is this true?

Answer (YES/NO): YES